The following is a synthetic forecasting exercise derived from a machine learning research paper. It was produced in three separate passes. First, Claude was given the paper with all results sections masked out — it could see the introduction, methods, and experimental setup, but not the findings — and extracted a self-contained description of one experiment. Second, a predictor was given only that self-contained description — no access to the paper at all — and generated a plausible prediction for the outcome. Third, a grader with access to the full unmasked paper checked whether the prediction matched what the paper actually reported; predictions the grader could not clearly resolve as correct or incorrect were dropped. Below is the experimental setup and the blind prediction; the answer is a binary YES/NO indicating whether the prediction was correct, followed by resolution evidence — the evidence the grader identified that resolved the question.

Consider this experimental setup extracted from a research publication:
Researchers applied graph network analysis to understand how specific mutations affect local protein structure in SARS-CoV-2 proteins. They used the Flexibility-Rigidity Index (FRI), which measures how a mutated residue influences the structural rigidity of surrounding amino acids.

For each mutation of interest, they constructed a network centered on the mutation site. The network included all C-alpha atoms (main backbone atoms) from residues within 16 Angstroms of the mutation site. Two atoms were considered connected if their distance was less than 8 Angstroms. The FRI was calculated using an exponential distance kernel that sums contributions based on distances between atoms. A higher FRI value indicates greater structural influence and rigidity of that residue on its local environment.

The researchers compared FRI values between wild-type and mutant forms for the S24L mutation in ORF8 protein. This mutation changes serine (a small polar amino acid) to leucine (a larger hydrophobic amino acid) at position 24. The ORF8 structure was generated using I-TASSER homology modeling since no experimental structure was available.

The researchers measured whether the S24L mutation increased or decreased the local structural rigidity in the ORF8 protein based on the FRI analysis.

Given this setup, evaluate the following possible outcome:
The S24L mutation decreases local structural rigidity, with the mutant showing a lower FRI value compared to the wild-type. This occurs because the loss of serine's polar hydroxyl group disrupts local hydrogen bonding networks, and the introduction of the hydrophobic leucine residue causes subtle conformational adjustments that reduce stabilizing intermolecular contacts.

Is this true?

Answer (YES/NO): YES